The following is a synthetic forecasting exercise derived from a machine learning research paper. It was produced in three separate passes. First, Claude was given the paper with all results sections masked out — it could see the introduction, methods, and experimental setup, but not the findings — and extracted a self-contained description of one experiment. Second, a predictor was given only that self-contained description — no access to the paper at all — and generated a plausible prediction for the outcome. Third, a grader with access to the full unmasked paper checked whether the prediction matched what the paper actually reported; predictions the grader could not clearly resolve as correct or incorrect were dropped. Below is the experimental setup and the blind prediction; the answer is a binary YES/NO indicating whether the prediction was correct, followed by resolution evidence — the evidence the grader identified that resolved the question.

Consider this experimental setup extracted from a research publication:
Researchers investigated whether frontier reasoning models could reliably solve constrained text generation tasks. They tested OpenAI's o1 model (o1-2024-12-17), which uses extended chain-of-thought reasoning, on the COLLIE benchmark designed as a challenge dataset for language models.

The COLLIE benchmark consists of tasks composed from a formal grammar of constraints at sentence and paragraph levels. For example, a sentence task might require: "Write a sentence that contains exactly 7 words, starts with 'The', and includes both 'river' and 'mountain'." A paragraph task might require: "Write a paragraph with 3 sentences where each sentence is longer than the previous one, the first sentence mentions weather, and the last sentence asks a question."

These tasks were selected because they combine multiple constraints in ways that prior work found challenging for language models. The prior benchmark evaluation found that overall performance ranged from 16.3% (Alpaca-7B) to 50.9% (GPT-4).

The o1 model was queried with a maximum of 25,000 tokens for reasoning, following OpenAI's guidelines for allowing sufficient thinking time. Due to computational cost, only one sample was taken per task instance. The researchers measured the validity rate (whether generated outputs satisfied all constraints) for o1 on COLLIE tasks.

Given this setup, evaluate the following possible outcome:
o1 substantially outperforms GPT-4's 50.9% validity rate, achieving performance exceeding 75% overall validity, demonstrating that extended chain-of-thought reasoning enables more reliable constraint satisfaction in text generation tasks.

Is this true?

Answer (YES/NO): YES